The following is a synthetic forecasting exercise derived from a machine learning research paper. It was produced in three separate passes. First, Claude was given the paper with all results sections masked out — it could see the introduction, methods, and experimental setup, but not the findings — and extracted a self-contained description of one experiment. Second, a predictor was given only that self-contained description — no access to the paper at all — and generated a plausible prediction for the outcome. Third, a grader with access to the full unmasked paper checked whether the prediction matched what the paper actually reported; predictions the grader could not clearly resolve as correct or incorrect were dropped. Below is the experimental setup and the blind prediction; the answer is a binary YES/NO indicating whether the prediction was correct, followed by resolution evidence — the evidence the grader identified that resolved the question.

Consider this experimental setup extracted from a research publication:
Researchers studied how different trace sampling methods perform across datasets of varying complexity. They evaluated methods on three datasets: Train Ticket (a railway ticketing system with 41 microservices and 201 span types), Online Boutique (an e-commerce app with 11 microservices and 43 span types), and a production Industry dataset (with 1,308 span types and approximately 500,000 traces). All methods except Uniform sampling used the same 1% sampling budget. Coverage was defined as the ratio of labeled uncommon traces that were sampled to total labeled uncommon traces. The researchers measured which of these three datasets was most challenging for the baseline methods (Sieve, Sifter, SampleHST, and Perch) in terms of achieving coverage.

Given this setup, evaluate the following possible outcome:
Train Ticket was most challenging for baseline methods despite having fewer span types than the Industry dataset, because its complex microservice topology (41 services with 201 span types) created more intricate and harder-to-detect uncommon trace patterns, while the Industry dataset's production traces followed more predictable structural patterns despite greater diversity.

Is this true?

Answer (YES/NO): NO